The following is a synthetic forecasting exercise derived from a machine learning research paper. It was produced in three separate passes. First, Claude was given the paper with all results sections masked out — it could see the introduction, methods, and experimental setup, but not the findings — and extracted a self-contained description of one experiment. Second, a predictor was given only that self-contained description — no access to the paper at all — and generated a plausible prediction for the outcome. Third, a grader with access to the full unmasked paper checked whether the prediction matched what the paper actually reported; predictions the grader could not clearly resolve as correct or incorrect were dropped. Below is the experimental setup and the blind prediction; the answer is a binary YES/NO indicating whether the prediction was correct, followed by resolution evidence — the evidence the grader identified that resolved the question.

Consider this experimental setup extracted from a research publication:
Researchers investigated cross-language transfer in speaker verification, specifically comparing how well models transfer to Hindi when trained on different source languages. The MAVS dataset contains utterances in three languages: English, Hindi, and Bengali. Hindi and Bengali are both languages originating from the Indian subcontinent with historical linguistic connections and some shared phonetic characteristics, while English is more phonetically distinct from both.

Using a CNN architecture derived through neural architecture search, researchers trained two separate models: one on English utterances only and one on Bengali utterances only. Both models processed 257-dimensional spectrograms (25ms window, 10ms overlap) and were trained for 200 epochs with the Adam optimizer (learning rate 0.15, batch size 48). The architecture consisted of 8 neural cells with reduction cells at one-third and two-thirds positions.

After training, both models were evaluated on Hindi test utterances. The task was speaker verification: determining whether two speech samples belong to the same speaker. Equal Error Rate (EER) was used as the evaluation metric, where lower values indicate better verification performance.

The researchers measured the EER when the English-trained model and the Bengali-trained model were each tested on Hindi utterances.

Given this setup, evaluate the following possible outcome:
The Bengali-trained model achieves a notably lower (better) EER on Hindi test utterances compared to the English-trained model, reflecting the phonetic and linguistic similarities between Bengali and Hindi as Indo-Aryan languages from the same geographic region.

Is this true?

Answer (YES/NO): YES